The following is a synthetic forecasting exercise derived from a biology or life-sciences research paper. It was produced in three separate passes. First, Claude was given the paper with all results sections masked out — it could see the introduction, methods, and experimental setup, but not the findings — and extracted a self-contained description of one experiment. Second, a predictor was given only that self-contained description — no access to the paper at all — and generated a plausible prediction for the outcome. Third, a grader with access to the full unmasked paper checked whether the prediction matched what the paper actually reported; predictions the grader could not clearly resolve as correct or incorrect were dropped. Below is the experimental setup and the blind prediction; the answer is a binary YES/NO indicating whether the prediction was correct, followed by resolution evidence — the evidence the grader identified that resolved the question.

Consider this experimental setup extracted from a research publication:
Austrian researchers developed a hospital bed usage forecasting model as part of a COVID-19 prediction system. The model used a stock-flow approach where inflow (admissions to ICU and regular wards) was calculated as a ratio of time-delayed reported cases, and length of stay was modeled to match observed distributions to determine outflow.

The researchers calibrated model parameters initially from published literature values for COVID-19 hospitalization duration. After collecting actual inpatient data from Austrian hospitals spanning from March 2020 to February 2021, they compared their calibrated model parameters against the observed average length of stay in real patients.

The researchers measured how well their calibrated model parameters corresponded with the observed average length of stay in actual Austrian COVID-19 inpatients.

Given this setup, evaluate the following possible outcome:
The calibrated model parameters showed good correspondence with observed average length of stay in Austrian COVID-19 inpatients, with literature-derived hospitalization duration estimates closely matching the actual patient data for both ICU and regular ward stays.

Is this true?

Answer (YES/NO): NO